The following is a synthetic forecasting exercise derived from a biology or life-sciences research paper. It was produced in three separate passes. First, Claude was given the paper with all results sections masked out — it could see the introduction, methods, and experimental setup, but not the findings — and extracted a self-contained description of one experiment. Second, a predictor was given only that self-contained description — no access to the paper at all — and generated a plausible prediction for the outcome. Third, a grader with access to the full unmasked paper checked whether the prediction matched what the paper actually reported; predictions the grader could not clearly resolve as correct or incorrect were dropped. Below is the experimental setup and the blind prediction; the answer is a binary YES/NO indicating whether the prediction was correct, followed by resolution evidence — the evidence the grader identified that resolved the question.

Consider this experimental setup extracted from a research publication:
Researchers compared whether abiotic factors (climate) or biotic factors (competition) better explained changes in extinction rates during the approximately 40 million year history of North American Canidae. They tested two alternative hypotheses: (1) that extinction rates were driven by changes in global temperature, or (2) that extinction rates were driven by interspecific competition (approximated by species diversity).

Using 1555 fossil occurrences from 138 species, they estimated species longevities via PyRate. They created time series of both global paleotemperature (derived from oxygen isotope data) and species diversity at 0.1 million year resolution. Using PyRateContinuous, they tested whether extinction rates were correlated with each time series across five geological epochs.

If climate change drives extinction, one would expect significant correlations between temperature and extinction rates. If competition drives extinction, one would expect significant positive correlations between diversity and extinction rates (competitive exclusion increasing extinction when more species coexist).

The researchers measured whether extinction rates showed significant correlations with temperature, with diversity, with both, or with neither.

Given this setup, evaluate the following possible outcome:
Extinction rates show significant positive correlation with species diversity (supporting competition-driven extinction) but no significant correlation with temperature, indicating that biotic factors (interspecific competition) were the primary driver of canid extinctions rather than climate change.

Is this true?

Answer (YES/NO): NO